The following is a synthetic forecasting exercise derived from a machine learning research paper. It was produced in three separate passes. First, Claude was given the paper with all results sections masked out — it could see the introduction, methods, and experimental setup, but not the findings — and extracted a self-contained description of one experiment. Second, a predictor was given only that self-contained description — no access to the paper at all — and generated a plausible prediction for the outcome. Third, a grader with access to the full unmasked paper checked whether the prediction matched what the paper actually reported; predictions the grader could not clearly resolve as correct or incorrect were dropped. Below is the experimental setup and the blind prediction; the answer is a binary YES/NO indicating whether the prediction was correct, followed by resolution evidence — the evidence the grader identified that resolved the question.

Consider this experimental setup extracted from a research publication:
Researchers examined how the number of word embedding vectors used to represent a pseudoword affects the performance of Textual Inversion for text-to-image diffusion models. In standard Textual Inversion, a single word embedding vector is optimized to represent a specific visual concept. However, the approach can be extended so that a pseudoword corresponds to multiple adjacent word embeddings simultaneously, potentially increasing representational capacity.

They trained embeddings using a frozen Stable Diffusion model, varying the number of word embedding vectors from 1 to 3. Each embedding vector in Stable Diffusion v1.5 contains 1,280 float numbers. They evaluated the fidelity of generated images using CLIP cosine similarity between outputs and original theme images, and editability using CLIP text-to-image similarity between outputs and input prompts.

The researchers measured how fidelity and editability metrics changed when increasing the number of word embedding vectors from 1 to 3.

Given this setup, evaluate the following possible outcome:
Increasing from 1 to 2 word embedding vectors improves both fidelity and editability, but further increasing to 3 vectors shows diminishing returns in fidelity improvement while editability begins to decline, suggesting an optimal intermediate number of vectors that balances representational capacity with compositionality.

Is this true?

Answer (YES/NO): NO